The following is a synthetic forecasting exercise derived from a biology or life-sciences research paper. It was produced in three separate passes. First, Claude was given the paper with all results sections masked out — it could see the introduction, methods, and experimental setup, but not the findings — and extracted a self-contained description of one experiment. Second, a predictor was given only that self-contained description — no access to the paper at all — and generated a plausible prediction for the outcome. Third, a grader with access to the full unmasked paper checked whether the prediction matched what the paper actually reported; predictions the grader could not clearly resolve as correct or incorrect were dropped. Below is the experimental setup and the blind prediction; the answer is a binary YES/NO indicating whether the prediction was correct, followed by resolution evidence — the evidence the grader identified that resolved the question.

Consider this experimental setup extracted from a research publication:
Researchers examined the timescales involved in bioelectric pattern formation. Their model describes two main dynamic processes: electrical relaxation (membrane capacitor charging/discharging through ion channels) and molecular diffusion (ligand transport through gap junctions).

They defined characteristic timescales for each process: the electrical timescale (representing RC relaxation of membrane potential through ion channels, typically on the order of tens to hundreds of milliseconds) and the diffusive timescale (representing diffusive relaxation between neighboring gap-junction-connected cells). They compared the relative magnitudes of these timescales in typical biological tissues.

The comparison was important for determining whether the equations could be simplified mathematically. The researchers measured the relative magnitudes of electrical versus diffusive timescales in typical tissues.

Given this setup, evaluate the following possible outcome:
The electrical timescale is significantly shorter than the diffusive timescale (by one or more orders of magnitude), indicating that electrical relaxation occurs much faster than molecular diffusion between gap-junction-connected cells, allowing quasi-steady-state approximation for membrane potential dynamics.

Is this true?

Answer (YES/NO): YES